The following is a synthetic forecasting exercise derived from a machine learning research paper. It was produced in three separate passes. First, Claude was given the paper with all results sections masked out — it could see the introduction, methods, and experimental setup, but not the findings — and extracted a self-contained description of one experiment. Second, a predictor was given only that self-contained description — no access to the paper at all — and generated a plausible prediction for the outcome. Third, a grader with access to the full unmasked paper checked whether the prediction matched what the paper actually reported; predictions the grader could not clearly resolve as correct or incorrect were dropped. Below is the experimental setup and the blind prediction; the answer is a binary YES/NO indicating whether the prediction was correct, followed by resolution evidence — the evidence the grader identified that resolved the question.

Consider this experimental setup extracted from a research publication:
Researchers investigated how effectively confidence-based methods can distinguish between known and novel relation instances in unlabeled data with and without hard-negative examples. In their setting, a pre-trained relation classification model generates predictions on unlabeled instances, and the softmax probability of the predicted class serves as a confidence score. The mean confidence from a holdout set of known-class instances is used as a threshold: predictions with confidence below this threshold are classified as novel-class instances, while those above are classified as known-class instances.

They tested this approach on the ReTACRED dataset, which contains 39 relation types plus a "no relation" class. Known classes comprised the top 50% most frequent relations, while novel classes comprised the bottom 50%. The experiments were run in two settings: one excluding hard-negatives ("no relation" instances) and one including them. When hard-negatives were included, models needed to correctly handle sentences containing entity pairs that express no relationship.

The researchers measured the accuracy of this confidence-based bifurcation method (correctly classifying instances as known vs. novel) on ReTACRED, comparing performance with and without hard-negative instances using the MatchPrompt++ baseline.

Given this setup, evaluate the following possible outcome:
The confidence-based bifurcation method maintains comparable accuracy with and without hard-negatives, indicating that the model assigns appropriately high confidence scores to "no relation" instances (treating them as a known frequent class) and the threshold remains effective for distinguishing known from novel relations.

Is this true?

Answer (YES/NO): NO